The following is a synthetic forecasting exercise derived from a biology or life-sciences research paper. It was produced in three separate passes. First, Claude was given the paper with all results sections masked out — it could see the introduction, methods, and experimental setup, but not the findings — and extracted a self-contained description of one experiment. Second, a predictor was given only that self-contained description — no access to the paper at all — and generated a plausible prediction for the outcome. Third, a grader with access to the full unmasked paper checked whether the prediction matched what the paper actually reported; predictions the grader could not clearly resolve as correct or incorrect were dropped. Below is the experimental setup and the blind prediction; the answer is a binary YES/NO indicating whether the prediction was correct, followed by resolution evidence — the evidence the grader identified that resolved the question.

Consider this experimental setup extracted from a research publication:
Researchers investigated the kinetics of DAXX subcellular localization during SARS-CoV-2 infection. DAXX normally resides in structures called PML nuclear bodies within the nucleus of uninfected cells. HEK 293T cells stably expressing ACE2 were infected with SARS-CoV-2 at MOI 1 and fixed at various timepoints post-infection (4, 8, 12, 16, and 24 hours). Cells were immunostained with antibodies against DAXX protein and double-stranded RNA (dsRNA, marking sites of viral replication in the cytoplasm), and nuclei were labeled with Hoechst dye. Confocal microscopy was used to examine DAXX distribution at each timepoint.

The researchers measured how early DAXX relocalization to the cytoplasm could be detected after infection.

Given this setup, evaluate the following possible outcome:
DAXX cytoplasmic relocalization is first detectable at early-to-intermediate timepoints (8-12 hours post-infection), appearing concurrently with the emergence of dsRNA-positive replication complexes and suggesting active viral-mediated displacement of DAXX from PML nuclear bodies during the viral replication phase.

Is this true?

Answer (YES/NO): NO